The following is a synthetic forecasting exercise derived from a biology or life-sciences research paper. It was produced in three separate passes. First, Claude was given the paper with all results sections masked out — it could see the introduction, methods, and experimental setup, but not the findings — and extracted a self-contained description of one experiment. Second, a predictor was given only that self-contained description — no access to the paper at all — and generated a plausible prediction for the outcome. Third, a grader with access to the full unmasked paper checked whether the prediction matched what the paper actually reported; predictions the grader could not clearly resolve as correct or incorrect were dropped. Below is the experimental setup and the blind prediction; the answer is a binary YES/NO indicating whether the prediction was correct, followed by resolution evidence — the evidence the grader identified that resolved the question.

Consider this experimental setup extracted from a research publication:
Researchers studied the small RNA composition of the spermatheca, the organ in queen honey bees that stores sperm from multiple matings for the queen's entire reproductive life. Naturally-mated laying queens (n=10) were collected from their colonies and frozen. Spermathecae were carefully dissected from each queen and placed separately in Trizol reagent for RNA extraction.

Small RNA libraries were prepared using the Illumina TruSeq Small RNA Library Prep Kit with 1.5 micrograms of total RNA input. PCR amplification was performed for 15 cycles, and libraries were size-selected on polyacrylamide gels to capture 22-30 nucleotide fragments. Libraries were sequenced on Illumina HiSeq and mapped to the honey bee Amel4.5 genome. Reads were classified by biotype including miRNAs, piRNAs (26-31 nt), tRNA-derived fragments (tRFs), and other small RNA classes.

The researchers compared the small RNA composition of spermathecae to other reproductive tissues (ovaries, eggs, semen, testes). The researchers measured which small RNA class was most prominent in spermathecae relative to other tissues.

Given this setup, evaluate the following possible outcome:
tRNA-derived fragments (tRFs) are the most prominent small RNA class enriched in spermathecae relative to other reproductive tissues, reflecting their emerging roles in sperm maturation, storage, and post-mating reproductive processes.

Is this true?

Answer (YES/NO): NO